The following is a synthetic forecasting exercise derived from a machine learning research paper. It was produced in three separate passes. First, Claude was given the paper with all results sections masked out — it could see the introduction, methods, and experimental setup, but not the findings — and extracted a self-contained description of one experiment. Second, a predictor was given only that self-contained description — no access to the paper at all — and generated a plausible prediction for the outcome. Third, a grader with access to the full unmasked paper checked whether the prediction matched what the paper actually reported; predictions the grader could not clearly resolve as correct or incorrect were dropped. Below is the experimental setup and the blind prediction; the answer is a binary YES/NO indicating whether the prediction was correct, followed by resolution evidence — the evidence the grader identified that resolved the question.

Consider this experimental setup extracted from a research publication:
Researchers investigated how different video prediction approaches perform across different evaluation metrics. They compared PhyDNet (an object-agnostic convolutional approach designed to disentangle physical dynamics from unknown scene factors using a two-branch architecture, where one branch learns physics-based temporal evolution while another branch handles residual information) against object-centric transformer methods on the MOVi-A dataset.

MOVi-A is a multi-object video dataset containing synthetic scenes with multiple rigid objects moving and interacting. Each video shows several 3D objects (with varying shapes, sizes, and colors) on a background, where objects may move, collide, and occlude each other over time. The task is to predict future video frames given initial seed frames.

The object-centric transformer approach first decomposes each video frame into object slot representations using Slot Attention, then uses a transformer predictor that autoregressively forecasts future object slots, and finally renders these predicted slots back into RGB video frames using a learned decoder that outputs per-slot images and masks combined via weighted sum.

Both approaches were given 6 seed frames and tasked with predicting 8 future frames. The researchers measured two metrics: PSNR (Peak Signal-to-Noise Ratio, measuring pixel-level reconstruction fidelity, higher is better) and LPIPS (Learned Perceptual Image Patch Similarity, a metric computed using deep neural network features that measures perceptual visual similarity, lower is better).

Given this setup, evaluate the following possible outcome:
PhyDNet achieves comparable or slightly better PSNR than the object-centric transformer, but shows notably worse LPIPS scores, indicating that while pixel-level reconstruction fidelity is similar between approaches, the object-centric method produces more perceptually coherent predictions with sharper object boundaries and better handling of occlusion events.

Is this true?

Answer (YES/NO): YES